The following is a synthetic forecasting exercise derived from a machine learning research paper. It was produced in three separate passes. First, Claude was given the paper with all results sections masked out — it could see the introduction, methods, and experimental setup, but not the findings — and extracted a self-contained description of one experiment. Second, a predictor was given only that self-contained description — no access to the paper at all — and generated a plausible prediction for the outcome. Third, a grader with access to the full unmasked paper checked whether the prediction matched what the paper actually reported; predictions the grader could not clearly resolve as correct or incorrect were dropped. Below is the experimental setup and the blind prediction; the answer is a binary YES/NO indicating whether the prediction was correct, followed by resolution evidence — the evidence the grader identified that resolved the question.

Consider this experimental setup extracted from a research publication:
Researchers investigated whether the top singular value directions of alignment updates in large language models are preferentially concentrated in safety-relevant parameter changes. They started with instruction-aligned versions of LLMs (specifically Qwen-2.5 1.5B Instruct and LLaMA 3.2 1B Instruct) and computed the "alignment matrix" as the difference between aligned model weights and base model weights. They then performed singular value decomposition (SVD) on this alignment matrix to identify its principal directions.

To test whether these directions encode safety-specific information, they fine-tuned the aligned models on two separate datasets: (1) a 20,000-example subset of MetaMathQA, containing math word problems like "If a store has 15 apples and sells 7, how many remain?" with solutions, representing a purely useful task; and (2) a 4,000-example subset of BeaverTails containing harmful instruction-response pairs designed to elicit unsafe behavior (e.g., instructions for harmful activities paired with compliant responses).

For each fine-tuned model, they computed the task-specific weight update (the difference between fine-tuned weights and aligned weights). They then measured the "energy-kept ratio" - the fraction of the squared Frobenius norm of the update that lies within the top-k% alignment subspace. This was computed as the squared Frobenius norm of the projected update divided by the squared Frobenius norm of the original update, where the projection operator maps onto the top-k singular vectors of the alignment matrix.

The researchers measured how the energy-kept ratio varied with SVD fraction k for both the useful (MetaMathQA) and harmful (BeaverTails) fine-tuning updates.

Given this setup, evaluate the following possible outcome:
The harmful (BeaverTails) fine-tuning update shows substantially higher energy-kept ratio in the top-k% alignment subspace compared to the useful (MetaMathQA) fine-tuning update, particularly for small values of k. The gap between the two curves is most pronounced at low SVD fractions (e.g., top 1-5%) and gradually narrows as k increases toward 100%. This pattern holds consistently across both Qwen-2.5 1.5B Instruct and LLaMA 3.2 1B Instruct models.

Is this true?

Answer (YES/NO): NO